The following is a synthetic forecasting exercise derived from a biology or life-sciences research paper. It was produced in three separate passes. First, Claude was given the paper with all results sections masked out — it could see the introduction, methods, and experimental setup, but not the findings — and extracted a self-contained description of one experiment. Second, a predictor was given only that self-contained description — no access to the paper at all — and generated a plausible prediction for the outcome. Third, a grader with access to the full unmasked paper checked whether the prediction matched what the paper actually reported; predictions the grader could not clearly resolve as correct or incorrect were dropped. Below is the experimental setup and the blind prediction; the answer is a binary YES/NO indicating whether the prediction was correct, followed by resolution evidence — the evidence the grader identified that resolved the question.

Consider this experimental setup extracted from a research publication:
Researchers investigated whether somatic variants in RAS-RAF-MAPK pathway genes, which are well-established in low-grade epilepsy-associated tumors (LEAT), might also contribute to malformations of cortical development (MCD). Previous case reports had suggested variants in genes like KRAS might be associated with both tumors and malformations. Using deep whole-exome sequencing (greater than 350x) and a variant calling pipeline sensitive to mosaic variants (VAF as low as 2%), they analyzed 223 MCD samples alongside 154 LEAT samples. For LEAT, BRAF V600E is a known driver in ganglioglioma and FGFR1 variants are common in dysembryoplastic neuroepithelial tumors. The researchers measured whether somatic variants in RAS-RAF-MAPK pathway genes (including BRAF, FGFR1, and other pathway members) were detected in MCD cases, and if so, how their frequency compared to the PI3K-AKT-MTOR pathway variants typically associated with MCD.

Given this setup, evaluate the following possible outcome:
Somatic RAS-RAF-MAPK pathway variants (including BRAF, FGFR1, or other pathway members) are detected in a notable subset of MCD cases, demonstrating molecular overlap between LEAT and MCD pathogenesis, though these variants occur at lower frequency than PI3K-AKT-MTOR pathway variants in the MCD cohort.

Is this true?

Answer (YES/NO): YES